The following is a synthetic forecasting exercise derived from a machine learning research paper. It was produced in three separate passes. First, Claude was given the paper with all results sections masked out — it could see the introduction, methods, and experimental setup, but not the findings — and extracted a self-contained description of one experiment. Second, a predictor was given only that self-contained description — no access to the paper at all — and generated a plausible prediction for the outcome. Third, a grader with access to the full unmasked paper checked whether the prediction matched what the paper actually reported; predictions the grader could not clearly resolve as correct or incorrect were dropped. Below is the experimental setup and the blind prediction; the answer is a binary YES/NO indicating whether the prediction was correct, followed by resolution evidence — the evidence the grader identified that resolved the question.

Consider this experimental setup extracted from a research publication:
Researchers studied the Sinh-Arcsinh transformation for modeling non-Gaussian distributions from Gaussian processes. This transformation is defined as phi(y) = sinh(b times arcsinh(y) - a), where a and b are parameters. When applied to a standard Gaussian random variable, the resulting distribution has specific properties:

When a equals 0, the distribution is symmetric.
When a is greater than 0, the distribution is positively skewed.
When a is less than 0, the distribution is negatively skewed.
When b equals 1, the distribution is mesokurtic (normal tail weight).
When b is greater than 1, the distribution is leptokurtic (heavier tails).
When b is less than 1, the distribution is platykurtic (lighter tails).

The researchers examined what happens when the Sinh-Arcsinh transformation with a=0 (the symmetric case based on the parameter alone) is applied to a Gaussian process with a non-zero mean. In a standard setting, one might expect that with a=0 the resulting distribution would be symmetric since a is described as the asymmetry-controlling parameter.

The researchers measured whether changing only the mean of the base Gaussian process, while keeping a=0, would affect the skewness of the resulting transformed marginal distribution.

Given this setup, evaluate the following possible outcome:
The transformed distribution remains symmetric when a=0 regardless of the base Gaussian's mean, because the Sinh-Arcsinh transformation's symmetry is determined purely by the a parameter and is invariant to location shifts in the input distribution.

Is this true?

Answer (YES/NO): NO